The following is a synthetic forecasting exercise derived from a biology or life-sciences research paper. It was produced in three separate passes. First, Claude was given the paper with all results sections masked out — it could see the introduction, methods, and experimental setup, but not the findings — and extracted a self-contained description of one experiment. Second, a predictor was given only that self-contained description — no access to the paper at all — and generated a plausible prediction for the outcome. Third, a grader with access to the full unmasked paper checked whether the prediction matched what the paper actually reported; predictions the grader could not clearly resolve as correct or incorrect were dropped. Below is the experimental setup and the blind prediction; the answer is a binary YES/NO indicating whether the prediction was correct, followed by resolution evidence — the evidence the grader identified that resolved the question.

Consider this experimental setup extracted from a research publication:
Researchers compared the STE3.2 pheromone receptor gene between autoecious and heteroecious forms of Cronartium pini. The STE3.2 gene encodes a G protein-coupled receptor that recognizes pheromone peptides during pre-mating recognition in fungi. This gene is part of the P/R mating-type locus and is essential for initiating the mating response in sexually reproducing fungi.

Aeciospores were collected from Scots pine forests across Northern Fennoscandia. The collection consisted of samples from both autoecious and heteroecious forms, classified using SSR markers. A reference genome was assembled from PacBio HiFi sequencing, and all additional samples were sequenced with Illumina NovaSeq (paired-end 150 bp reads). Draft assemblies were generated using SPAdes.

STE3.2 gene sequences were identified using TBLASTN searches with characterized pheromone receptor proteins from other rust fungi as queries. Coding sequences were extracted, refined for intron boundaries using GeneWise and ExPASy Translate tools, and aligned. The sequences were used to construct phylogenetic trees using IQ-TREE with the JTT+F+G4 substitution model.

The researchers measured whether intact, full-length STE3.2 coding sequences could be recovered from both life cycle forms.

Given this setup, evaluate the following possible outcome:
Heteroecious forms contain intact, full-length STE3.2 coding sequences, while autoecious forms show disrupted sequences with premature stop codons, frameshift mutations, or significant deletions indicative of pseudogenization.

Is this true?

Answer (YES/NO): NO